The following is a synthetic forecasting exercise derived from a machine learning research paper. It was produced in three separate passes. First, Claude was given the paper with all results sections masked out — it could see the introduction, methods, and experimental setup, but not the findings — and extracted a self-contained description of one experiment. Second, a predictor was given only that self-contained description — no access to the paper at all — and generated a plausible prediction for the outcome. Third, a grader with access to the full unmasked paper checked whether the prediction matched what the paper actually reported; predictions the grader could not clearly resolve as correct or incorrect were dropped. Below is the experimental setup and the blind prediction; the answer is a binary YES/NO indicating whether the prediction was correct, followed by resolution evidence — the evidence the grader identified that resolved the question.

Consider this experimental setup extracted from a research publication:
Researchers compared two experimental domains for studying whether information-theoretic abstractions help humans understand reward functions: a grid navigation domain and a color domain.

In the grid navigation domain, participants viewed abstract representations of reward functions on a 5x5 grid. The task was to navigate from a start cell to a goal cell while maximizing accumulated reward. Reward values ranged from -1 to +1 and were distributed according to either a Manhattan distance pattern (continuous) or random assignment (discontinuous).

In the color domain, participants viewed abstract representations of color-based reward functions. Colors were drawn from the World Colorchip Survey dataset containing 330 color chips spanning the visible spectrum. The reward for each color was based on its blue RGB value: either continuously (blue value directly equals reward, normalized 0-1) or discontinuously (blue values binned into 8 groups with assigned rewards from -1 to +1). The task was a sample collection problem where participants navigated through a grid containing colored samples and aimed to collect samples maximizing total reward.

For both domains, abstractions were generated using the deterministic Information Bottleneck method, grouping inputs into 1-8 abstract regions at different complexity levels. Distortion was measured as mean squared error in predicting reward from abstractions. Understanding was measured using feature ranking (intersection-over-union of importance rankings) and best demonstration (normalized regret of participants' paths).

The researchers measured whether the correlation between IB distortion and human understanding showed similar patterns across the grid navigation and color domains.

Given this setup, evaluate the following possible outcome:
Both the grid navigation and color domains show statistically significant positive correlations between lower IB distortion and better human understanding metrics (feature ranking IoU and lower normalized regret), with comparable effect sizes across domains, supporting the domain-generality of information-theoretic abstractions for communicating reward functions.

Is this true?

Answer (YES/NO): NO